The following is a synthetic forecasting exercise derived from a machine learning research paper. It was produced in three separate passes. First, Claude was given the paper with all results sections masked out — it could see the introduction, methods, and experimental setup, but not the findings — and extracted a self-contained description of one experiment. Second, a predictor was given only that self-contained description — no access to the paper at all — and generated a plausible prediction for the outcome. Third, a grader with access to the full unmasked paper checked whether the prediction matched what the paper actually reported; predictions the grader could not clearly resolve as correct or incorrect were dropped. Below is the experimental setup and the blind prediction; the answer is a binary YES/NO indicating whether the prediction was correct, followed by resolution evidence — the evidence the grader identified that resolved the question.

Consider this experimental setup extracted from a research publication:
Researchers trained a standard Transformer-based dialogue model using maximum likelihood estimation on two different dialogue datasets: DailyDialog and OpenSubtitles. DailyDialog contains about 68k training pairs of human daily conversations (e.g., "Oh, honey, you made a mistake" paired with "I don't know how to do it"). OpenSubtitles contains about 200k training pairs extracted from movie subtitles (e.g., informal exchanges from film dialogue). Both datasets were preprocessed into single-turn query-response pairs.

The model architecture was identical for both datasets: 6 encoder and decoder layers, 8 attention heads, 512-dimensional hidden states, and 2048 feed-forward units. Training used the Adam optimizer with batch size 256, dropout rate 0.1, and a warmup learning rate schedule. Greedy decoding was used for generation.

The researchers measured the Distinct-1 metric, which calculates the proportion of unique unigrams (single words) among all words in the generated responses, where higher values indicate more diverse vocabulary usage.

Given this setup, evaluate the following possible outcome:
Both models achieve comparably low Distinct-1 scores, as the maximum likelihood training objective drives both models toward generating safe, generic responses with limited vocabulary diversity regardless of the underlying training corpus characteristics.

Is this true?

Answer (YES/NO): NO